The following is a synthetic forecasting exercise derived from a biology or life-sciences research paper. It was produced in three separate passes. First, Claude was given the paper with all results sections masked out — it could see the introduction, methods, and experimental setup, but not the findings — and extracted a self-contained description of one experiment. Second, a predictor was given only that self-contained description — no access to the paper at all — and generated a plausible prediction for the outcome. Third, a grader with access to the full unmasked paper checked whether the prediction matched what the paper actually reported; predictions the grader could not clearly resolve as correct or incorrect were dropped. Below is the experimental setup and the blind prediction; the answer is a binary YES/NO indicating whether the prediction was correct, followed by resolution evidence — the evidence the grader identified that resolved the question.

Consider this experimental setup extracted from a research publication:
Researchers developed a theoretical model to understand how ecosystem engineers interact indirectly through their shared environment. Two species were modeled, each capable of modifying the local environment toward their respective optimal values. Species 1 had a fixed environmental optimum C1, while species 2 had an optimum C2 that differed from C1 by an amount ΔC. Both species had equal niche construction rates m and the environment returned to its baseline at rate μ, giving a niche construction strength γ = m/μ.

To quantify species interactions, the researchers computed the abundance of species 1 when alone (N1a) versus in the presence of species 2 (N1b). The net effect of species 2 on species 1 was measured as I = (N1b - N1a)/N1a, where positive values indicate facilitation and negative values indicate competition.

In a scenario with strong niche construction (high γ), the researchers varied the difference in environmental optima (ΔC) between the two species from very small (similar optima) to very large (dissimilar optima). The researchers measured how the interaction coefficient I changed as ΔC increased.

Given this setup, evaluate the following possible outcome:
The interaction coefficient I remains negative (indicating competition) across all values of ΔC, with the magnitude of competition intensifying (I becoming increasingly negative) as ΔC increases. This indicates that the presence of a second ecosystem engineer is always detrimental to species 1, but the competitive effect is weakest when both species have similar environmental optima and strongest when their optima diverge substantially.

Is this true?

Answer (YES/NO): NO